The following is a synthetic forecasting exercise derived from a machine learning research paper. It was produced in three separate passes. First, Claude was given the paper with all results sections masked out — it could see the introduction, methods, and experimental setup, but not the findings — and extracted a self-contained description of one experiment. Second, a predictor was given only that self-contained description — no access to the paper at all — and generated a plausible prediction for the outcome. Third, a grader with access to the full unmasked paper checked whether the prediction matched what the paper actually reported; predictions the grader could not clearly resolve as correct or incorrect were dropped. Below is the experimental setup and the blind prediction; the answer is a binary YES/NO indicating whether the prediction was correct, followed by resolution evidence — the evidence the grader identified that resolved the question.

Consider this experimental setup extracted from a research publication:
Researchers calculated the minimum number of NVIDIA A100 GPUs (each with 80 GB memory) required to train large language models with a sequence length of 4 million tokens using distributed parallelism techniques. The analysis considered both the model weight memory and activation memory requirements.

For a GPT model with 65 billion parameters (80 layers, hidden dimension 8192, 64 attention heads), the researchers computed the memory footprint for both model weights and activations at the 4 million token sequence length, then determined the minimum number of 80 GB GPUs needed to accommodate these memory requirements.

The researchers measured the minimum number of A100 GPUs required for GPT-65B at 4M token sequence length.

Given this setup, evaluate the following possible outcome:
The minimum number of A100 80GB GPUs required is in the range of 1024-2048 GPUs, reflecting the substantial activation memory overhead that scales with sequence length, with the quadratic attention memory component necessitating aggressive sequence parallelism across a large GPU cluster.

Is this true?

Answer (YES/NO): YES